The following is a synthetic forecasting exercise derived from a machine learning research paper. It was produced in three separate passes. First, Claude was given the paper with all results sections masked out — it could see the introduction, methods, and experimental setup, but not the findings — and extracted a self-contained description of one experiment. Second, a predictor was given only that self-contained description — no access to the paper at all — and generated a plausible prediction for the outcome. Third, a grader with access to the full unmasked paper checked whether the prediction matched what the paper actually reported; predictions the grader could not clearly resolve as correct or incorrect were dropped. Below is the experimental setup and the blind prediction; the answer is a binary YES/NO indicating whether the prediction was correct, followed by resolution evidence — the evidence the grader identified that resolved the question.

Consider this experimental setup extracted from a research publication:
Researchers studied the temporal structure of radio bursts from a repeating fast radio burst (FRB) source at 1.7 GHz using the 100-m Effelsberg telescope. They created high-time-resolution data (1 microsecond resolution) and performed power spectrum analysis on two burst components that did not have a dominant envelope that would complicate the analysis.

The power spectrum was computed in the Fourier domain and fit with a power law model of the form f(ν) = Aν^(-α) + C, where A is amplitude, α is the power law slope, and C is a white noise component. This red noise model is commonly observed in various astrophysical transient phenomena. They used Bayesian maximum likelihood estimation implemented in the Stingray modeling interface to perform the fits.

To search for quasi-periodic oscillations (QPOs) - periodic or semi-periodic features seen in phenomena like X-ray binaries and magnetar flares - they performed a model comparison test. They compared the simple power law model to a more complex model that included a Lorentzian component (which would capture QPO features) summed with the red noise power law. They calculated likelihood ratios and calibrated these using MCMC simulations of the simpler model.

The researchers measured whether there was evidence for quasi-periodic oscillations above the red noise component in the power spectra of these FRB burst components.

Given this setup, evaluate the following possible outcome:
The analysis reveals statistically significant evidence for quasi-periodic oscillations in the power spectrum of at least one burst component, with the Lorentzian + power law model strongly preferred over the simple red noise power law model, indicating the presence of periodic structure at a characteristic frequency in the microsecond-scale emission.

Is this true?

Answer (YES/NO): NO